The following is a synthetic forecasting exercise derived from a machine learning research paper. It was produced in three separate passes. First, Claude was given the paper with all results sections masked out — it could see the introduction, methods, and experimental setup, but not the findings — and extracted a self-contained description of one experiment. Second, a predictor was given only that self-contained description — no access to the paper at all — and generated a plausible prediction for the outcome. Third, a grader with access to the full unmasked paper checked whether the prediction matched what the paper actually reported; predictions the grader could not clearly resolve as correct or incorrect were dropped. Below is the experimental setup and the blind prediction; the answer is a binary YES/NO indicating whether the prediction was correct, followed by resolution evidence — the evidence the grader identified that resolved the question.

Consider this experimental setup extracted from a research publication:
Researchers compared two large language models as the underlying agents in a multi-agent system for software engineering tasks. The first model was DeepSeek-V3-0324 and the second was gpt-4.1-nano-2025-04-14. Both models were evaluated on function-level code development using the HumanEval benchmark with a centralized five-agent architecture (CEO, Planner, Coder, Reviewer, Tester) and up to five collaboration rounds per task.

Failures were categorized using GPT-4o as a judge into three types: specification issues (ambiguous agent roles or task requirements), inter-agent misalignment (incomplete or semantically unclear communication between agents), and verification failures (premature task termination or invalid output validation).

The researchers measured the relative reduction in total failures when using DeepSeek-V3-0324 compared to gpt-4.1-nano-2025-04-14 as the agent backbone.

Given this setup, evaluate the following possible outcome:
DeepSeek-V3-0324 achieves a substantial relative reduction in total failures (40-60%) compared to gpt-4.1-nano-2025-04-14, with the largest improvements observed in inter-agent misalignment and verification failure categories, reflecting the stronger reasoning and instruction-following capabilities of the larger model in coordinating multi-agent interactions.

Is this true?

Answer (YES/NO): YES